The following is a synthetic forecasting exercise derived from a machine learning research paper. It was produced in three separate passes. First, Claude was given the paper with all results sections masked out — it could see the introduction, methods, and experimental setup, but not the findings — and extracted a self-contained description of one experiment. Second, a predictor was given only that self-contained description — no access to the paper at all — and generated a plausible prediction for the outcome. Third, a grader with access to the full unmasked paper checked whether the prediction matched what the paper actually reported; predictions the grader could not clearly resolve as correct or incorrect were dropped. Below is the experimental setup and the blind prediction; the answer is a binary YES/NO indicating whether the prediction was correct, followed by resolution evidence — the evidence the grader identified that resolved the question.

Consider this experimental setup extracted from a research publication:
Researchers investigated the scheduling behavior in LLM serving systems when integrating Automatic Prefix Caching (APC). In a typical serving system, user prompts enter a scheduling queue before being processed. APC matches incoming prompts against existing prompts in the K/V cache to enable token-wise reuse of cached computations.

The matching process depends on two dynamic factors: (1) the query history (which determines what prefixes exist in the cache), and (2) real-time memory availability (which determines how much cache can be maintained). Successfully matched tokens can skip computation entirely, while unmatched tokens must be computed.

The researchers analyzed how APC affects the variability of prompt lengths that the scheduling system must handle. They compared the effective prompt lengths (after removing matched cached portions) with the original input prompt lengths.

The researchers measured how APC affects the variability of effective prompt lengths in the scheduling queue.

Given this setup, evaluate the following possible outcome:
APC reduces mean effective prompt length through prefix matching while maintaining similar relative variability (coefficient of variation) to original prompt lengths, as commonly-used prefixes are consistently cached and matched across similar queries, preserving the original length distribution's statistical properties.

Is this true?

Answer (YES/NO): NO